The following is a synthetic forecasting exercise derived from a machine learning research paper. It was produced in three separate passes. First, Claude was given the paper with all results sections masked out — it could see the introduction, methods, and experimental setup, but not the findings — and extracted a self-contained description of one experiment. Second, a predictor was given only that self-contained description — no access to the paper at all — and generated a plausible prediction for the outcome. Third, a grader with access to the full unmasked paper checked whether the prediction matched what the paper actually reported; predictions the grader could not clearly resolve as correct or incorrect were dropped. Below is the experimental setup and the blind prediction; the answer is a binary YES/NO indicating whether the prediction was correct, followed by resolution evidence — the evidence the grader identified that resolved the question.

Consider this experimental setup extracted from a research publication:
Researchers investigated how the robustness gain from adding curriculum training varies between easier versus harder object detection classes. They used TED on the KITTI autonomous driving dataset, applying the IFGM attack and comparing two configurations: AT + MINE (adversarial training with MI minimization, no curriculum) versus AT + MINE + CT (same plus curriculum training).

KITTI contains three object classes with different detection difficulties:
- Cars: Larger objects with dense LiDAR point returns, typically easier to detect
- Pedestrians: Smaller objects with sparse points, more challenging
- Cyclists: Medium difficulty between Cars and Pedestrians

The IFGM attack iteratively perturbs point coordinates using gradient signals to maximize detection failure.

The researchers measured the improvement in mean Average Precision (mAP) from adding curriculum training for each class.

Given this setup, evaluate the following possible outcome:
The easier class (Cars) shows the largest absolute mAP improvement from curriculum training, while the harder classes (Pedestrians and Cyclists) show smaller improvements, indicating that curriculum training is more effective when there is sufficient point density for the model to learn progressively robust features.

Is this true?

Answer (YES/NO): NO